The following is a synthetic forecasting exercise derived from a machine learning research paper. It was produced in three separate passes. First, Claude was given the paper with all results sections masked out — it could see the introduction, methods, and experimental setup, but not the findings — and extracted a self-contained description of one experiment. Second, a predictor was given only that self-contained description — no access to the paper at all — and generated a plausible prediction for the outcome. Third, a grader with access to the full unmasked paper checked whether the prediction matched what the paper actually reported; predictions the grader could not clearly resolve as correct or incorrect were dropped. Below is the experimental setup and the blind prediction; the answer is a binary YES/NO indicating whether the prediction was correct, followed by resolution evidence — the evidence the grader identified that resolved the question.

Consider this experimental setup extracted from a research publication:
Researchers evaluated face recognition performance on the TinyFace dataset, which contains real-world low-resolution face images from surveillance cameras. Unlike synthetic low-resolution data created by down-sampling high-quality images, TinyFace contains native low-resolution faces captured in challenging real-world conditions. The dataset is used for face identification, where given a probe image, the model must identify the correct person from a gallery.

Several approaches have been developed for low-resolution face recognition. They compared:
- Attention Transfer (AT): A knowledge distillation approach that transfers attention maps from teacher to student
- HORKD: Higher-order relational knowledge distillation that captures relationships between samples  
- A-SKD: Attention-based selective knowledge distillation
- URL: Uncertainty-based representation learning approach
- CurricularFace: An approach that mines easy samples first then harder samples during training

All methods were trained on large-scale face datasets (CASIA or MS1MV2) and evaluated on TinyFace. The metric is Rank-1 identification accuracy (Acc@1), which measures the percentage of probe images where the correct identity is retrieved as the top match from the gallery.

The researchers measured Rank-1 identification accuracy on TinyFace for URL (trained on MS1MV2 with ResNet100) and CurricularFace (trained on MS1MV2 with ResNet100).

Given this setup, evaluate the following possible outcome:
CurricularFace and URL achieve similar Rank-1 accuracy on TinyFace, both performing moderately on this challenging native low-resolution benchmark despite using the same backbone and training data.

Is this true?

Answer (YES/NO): YES